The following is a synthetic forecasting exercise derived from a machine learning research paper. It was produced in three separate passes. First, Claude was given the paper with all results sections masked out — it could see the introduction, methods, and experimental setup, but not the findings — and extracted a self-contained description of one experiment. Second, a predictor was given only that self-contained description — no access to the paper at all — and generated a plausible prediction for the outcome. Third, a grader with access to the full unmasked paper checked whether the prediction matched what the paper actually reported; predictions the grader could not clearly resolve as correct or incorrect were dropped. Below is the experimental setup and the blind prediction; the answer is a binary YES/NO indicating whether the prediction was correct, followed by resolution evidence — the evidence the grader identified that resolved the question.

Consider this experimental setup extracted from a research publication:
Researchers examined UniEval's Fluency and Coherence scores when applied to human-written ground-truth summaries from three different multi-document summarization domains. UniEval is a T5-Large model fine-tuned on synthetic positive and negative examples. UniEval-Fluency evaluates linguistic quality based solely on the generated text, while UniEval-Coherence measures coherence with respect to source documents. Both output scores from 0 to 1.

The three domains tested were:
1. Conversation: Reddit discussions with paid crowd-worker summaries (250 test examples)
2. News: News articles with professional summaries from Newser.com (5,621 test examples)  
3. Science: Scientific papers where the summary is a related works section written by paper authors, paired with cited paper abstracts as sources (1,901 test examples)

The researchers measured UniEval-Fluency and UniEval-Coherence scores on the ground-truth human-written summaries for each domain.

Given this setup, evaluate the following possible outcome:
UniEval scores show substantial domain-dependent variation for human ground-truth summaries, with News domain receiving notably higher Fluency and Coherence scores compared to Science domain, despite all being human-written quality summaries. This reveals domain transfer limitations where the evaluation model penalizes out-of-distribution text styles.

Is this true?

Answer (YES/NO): YES